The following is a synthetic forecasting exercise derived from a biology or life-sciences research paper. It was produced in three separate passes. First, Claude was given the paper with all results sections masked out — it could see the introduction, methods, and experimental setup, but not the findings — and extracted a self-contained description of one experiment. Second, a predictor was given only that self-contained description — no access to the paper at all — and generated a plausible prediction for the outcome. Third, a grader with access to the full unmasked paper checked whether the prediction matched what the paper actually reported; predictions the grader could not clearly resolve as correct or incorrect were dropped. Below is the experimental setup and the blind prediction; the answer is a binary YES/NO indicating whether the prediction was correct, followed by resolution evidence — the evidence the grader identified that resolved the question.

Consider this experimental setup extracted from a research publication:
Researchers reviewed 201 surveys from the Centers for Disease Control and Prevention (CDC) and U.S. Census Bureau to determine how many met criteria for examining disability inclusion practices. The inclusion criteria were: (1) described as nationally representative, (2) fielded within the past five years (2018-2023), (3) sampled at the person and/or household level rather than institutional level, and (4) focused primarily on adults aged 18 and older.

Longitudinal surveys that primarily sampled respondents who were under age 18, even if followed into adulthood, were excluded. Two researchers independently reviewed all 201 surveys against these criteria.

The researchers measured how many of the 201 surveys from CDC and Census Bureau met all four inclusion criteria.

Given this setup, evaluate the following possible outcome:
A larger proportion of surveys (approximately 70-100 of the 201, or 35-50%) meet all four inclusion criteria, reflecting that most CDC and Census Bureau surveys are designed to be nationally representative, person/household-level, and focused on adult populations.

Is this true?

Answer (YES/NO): NO